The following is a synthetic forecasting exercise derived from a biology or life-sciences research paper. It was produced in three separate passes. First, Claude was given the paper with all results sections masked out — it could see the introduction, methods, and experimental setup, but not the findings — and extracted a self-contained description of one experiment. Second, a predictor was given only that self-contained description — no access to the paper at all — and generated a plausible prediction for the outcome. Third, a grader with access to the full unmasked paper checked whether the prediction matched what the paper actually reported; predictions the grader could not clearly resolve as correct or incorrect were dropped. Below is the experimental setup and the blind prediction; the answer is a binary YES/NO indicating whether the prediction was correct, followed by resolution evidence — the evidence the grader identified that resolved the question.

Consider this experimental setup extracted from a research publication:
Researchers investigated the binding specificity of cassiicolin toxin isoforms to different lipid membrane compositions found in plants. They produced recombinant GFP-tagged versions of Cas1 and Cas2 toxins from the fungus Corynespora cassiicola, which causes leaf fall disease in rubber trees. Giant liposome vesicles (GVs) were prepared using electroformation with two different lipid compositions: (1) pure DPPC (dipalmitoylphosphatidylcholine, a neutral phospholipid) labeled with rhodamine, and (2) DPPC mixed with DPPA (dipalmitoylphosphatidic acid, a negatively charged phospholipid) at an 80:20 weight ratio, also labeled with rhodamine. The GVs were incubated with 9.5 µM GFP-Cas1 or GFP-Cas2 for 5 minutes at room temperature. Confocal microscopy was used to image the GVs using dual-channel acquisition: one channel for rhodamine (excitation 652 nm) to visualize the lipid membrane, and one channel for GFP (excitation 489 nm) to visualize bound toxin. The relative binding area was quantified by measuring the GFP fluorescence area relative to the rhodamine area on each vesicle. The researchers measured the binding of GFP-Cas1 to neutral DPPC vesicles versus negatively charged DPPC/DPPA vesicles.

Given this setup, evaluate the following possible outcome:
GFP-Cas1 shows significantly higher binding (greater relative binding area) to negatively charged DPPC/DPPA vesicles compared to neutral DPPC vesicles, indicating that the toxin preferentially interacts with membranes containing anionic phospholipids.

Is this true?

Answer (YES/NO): YES